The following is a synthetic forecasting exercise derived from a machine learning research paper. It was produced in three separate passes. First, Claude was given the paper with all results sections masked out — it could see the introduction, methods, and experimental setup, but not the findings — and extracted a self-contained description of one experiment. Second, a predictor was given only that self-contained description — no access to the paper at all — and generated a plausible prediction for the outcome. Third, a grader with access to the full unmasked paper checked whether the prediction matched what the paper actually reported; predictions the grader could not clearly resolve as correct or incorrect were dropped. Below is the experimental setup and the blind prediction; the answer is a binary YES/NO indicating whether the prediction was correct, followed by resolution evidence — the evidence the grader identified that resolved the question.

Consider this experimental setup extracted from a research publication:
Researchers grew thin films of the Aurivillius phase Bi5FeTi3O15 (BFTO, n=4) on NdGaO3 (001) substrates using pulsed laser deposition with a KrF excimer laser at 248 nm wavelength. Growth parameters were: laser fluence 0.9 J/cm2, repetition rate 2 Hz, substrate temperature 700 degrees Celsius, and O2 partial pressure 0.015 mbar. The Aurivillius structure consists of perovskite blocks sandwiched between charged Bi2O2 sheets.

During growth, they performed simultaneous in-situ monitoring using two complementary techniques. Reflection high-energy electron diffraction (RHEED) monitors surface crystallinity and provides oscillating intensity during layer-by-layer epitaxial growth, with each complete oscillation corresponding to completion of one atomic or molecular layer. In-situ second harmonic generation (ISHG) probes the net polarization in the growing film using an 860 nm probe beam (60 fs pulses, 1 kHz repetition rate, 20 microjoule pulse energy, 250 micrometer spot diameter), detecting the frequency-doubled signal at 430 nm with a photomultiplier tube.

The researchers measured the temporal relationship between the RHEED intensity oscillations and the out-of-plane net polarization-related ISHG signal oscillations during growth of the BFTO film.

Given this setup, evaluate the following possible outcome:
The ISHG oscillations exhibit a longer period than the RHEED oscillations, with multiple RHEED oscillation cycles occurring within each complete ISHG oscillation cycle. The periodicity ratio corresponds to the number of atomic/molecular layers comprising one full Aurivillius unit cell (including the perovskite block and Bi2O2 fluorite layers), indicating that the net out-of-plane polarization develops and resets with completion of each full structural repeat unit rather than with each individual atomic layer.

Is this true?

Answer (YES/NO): NO